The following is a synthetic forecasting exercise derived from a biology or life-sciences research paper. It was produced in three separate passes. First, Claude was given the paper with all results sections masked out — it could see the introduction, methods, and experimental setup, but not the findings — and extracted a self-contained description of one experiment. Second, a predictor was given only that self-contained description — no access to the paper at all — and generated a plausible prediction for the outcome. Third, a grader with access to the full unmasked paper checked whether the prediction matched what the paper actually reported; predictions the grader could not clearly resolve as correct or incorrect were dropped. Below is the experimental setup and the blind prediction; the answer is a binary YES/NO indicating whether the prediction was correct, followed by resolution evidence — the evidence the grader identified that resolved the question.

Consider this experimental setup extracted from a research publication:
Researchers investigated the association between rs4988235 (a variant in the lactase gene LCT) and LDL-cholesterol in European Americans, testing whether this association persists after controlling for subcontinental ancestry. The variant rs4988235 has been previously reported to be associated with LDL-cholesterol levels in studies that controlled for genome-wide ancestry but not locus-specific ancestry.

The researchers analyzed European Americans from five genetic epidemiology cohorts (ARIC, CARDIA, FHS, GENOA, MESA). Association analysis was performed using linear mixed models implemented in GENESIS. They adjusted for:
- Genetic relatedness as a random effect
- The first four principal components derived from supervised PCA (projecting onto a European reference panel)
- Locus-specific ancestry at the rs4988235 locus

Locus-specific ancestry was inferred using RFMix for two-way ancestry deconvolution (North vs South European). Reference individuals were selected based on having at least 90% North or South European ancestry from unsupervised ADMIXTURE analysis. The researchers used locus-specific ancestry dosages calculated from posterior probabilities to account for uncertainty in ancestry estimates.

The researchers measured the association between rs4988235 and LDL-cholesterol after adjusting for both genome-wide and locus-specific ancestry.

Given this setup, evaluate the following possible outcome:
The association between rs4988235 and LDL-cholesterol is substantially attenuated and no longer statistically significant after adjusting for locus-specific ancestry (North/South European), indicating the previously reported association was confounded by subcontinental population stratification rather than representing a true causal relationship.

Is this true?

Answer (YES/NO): YES